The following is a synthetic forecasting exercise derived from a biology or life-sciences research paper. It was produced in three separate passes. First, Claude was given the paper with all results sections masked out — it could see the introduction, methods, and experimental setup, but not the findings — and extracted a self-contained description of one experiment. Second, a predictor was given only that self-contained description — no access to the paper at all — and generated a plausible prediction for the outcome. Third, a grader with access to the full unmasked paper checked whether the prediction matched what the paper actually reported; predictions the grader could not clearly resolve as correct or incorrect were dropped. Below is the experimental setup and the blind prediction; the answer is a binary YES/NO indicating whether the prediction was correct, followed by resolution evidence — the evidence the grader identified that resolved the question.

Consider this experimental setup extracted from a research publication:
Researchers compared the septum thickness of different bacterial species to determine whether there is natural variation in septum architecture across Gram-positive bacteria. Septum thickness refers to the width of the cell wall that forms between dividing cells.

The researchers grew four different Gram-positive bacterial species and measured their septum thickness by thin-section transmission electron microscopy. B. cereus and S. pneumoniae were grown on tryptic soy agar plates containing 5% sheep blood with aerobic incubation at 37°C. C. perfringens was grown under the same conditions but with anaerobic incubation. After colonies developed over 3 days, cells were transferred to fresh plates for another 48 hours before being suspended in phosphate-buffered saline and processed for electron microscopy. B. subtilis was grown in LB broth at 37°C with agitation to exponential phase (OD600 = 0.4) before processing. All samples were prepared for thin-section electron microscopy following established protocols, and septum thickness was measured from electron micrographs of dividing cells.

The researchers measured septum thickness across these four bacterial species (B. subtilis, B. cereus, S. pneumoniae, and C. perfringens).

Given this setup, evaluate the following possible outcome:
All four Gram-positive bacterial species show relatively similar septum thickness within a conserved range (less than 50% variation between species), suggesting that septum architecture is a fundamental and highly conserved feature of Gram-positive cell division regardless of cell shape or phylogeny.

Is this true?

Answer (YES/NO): NO